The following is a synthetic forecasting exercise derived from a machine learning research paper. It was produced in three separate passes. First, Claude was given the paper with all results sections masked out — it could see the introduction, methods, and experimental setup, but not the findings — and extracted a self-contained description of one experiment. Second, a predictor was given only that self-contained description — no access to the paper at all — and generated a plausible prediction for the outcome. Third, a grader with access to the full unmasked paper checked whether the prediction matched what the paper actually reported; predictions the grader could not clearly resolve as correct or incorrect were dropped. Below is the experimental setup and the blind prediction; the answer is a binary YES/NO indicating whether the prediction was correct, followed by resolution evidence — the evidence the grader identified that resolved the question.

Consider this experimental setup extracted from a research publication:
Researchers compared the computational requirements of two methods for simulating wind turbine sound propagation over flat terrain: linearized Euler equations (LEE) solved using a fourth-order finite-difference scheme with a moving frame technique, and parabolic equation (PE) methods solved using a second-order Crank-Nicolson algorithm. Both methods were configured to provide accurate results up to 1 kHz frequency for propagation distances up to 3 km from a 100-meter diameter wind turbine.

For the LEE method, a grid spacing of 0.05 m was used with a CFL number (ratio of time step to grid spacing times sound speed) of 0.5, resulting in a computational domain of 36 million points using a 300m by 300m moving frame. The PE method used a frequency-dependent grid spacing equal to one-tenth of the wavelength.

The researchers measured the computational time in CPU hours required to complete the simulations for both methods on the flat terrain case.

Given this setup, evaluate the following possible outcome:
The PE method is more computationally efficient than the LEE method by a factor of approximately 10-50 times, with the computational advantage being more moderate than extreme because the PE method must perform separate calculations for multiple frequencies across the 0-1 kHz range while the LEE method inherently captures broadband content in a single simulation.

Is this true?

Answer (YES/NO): NO